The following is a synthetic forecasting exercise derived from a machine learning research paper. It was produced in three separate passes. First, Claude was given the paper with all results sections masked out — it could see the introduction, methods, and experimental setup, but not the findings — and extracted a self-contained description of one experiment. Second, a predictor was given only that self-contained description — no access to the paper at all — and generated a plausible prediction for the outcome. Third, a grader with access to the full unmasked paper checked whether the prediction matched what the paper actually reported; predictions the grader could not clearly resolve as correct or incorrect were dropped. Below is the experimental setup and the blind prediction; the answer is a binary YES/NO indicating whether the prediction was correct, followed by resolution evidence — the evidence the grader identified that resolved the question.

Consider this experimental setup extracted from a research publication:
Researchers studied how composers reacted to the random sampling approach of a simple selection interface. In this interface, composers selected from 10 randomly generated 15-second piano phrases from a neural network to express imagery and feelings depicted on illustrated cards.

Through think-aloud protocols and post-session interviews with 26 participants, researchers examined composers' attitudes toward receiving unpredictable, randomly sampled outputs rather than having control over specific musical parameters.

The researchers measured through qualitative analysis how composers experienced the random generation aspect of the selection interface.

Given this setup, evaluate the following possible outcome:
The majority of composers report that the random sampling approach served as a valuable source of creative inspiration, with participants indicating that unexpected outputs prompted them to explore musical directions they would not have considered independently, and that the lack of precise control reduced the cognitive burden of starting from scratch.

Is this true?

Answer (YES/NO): NO